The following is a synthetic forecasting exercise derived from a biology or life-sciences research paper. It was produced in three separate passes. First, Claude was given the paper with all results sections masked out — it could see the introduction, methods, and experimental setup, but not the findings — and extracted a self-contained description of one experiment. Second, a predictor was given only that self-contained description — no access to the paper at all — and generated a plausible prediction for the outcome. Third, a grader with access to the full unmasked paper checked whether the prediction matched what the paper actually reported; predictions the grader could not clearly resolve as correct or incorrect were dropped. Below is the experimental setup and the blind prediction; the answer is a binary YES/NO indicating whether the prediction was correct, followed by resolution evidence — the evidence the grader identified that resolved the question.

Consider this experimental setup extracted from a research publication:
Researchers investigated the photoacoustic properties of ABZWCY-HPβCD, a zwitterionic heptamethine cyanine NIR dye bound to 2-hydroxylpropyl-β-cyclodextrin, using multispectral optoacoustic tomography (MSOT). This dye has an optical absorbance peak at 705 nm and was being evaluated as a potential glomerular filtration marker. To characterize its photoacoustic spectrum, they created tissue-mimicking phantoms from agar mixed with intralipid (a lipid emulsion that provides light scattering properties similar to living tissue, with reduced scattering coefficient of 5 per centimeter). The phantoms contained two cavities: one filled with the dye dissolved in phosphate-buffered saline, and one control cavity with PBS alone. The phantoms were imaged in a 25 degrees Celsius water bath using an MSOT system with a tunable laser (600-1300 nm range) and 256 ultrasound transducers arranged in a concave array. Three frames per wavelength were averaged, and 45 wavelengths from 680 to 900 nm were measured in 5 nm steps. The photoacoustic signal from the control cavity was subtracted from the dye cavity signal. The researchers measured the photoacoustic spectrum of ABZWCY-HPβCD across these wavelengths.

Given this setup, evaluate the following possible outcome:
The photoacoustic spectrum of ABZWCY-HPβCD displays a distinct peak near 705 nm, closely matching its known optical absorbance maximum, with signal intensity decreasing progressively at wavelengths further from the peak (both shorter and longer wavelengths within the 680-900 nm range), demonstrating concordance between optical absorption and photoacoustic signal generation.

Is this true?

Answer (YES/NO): YES